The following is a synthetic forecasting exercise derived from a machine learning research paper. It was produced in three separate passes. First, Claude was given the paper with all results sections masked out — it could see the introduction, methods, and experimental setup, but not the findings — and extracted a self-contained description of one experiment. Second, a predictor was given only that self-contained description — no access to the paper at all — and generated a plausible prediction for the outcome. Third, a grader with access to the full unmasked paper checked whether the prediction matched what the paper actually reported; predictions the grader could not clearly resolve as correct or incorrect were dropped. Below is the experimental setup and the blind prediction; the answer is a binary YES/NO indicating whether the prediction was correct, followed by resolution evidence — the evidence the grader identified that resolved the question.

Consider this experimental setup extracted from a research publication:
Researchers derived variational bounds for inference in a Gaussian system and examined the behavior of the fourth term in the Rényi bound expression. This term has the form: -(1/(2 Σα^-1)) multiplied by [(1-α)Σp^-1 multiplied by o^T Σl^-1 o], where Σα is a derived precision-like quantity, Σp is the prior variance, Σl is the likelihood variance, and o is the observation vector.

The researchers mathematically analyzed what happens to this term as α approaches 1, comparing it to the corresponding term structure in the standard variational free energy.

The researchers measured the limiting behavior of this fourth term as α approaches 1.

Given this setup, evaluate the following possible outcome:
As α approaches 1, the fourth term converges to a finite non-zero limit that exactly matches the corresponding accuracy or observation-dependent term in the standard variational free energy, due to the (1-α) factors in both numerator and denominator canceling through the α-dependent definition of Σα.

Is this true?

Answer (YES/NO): NO